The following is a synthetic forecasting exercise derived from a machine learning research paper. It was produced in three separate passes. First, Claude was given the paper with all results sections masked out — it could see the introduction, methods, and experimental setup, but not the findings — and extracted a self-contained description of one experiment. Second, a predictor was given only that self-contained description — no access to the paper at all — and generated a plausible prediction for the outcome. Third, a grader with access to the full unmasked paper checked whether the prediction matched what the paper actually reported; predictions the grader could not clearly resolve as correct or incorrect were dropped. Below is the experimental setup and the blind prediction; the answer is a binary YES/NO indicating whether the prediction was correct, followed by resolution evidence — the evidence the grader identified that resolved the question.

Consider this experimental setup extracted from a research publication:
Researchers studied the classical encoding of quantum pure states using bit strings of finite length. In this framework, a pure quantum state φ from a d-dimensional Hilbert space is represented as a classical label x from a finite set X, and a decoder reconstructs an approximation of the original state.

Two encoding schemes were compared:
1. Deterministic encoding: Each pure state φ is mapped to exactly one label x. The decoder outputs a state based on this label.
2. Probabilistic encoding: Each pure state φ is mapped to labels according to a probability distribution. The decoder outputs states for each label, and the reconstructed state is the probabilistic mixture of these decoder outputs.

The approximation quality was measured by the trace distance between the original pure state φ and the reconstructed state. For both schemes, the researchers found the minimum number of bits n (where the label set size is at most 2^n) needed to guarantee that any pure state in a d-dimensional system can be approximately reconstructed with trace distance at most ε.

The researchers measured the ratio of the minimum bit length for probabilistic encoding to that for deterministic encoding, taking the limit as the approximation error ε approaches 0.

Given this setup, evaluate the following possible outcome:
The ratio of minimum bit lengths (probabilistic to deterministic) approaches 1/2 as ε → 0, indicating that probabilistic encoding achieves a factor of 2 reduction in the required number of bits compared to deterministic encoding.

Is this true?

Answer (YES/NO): YES